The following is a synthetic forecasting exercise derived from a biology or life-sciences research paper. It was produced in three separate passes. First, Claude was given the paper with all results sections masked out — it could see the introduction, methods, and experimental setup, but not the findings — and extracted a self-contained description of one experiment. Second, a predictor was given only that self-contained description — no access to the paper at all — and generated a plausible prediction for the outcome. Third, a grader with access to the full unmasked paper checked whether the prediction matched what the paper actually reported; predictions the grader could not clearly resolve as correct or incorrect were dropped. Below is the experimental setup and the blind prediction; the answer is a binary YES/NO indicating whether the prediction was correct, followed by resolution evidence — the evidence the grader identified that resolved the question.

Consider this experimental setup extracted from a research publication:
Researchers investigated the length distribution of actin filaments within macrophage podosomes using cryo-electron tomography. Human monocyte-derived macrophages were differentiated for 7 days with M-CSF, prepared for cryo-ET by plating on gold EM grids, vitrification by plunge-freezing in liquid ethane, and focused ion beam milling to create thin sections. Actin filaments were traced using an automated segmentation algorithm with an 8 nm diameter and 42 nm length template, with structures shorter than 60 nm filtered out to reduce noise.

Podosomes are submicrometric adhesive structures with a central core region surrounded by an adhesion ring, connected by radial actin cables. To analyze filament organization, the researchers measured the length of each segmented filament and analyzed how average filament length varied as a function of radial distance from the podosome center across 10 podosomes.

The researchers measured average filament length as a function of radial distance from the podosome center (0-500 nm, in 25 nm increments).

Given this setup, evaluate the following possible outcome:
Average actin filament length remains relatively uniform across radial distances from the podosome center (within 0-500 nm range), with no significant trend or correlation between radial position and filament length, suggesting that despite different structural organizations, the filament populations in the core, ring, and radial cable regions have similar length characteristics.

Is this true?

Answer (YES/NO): NO